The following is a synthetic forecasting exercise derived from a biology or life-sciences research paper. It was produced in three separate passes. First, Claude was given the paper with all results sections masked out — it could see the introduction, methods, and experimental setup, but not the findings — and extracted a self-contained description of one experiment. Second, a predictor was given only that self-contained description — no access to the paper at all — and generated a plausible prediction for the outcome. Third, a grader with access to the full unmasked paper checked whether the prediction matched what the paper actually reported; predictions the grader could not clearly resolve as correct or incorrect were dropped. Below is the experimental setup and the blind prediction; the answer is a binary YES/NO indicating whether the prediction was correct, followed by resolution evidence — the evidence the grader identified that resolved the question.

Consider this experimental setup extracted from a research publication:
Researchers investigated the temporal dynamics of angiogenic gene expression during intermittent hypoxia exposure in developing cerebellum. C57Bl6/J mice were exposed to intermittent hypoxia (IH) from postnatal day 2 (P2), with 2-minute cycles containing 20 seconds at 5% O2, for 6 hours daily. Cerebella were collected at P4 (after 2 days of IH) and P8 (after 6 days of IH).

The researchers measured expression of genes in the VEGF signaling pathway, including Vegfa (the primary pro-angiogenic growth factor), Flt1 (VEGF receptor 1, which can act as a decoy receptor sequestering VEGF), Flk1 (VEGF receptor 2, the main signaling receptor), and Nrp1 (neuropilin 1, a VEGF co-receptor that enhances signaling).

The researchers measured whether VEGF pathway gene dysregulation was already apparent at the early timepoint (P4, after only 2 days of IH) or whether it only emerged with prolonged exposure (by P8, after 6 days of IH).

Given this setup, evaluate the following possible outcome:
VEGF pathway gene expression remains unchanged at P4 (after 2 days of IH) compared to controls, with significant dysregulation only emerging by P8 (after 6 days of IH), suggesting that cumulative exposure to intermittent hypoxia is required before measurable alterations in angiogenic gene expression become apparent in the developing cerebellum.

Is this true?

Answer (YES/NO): NO